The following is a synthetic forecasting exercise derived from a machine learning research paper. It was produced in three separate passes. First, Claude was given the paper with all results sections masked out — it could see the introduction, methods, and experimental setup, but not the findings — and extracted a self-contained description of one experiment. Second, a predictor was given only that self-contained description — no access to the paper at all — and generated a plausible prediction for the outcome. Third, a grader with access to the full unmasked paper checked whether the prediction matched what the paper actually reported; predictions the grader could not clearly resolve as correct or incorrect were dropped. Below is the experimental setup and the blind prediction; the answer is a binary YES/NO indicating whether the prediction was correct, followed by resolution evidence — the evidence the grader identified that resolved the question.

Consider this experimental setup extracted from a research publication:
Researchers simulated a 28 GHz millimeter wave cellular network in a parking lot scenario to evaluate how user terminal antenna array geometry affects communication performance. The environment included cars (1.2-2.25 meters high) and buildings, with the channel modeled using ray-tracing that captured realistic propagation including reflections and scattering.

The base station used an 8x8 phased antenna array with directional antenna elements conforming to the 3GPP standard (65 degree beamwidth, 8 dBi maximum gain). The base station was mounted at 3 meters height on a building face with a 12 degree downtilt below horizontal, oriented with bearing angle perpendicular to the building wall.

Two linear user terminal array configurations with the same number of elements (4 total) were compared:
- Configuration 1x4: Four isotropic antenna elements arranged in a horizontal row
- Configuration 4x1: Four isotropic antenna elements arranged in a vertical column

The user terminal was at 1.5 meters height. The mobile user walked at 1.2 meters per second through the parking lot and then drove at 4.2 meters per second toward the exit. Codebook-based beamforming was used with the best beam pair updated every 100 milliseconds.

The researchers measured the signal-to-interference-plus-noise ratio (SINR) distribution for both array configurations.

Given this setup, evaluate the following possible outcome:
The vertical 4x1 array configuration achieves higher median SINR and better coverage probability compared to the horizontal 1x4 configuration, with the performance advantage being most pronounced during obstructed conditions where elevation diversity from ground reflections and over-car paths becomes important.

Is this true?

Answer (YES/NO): NO